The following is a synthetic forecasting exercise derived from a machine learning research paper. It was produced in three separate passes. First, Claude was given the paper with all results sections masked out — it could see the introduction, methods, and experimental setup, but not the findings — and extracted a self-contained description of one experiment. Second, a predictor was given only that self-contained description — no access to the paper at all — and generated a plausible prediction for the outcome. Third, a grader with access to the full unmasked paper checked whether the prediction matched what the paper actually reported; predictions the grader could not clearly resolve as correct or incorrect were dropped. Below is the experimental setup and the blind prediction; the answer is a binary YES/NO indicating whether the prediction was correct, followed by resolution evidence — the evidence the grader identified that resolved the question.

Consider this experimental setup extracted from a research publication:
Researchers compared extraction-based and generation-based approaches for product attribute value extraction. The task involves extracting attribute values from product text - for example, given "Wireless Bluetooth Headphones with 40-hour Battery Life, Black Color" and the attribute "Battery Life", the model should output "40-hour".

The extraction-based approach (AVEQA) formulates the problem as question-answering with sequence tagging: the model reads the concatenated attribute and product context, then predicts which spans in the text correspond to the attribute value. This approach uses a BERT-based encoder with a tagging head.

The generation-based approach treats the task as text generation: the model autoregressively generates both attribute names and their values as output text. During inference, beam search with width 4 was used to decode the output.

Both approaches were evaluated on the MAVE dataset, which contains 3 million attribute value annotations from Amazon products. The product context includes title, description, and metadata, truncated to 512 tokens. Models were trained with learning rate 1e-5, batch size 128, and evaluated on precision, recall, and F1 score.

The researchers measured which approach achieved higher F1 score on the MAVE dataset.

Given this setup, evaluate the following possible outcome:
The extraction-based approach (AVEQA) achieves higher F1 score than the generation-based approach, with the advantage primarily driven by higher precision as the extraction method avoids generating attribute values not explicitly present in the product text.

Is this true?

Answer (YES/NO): NO